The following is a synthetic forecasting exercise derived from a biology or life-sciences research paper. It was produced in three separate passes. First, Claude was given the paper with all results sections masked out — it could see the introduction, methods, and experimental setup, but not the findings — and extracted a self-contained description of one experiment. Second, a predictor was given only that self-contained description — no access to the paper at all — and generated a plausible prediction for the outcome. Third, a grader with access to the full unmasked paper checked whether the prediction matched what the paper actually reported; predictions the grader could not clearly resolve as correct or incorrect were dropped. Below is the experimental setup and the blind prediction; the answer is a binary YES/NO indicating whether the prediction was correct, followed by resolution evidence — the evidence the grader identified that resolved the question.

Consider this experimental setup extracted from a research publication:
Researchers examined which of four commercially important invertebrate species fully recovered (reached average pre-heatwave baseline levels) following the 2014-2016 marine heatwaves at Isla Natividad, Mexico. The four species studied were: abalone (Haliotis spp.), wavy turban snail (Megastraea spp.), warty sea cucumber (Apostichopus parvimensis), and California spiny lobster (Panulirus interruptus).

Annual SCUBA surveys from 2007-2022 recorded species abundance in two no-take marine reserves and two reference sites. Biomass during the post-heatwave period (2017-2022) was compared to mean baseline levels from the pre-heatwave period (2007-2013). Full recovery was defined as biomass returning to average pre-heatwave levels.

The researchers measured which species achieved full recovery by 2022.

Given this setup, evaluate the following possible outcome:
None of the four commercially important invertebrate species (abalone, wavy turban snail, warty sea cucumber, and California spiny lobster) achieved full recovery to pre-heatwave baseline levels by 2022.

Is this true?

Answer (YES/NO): NO